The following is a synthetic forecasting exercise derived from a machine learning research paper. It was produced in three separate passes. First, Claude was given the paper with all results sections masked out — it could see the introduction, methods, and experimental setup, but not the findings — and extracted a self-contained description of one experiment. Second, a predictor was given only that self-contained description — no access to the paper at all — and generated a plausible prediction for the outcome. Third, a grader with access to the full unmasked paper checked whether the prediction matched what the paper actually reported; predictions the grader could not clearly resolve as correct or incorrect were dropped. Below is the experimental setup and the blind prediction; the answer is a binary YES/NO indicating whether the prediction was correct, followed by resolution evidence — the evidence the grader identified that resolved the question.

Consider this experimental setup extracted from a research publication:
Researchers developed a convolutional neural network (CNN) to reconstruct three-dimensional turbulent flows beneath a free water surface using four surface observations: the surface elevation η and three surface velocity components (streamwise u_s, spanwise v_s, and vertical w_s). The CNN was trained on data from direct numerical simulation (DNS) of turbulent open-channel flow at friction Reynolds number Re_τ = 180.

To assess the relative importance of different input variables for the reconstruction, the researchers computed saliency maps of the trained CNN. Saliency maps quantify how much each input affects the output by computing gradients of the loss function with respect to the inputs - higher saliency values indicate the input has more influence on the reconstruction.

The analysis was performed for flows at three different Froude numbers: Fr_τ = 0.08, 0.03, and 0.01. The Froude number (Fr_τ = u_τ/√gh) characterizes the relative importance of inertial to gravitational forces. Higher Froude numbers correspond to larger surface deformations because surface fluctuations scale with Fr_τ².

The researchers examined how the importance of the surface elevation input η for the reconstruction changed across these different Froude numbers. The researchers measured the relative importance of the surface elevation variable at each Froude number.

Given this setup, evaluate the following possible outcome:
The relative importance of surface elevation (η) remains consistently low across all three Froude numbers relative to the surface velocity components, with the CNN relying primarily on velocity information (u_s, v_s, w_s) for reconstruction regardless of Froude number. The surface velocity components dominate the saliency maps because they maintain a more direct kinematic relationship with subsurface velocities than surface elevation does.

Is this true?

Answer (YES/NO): NO